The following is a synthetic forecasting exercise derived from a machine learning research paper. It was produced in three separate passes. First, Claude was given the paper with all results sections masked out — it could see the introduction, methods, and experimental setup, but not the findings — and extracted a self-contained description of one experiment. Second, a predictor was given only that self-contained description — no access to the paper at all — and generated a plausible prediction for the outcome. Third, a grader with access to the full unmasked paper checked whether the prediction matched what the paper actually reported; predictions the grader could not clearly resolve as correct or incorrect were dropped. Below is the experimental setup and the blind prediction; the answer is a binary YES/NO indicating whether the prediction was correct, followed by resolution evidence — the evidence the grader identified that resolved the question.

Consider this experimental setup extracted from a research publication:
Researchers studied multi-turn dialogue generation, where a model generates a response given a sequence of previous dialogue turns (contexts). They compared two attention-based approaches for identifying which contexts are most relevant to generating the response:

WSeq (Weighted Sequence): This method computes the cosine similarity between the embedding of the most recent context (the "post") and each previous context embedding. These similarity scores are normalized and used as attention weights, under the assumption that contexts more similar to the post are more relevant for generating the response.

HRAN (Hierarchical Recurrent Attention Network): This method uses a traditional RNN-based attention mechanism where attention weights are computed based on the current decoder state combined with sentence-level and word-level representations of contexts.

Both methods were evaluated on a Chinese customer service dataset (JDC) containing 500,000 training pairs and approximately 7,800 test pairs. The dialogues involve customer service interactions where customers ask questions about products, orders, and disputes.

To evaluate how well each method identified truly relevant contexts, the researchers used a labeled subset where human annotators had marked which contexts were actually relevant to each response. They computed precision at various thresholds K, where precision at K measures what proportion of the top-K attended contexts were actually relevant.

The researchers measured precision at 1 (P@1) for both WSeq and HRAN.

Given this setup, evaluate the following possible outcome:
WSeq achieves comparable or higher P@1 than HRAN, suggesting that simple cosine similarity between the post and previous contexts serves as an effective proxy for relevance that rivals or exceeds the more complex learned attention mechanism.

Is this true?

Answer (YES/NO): YES